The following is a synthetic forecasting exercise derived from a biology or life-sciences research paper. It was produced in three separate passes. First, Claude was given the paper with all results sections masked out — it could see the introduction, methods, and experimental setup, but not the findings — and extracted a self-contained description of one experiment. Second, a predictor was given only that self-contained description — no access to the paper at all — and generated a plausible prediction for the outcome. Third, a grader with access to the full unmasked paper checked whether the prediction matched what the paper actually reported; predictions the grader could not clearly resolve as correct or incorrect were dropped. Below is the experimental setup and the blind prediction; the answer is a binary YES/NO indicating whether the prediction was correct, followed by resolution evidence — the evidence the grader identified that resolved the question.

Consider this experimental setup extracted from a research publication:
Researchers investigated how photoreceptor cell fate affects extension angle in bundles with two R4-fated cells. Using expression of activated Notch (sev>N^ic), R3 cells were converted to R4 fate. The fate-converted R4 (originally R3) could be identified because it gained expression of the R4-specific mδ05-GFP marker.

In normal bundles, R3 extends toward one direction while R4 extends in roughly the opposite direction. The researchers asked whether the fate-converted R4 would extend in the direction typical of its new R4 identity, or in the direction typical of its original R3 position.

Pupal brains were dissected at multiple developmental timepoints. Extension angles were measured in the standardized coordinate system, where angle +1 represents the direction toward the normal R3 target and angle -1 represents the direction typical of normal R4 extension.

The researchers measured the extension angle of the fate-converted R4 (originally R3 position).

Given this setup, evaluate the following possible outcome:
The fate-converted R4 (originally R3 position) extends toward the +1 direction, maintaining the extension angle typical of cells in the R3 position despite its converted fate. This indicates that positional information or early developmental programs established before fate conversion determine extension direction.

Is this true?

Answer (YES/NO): YES